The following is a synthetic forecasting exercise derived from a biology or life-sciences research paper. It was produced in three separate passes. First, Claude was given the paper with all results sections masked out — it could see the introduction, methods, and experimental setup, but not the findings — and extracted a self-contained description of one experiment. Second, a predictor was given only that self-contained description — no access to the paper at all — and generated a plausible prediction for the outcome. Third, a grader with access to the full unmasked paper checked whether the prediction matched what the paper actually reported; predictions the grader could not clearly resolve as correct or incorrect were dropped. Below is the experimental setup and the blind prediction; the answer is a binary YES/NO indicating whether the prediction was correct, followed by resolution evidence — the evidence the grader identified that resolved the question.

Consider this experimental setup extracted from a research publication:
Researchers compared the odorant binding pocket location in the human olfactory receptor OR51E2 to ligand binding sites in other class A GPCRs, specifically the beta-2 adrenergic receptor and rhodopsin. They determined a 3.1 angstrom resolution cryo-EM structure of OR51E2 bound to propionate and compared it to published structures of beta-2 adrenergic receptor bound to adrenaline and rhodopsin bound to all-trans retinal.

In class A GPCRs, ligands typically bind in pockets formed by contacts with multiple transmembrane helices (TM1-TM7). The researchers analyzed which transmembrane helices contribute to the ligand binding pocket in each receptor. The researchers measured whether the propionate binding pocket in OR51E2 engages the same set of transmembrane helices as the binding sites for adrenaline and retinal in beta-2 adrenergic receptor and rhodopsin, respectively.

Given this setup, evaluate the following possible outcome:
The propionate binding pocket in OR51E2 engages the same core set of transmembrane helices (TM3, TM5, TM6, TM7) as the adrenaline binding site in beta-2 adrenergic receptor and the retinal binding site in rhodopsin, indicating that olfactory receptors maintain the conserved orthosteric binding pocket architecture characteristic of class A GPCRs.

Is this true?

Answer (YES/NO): NO